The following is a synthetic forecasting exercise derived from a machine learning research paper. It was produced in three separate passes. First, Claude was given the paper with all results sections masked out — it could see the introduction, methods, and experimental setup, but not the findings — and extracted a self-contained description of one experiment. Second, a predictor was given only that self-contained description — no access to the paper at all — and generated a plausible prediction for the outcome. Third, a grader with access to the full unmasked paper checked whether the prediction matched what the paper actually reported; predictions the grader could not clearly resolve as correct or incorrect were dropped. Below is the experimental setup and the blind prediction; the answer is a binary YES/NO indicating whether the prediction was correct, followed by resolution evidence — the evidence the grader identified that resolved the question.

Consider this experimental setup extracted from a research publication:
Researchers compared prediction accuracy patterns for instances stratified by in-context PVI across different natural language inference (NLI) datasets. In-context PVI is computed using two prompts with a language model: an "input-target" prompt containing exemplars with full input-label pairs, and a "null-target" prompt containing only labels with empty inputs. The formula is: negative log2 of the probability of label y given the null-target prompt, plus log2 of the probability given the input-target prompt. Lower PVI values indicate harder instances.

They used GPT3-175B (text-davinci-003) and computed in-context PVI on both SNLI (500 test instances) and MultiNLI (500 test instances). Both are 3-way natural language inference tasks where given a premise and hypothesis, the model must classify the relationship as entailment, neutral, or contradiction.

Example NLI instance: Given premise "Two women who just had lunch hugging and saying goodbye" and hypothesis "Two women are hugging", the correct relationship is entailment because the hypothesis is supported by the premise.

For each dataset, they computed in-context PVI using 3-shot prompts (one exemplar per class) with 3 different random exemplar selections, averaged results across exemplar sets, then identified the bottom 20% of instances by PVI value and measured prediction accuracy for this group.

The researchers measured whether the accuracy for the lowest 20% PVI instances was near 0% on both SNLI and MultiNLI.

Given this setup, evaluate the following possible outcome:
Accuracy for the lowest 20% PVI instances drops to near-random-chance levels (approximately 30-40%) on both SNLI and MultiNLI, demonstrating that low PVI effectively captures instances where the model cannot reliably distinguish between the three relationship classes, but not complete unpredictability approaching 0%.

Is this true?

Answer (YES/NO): NO